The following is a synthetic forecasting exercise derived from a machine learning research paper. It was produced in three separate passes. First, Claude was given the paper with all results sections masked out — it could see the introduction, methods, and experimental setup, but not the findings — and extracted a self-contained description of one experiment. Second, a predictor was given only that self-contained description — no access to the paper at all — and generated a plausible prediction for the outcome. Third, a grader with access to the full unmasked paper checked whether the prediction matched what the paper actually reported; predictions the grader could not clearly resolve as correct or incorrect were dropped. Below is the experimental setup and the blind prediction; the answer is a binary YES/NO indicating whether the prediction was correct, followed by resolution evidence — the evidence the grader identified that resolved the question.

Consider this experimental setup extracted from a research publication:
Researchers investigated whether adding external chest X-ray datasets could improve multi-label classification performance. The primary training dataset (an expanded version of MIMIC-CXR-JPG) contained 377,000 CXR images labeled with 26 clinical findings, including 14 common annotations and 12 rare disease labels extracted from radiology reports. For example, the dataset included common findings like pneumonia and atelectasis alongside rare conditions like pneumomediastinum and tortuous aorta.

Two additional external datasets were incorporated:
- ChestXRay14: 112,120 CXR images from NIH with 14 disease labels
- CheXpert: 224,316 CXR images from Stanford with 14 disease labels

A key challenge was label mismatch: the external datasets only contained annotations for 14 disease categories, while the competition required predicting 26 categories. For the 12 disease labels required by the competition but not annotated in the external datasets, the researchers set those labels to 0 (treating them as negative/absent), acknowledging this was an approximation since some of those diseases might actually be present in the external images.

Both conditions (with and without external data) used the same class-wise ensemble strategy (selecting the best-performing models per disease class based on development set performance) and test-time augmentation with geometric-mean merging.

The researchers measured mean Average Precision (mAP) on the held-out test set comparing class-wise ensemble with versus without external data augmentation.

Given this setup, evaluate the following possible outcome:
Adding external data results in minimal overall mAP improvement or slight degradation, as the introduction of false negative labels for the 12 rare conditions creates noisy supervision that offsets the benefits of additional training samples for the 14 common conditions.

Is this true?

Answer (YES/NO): YES